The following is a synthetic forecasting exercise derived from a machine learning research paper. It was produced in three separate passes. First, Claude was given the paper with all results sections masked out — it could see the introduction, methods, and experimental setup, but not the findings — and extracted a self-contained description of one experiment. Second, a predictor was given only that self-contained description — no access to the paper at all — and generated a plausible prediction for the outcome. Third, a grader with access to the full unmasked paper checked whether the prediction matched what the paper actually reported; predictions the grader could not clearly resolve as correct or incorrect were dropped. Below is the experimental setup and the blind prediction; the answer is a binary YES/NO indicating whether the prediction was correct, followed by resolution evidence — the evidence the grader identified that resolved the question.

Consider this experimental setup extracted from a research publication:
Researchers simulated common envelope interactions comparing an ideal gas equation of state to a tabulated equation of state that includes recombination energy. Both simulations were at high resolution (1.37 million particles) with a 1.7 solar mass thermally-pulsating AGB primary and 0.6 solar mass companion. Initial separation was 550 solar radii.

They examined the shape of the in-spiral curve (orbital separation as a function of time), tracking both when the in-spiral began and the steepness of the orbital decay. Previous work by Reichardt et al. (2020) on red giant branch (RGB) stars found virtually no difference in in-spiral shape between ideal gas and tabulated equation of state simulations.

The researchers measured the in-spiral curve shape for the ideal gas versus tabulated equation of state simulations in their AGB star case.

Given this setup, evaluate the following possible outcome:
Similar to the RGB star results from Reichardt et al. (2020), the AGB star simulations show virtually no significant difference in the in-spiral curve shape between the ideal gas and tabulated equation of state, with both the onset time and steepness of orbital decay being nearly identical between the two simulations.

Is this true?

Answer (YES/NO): NO